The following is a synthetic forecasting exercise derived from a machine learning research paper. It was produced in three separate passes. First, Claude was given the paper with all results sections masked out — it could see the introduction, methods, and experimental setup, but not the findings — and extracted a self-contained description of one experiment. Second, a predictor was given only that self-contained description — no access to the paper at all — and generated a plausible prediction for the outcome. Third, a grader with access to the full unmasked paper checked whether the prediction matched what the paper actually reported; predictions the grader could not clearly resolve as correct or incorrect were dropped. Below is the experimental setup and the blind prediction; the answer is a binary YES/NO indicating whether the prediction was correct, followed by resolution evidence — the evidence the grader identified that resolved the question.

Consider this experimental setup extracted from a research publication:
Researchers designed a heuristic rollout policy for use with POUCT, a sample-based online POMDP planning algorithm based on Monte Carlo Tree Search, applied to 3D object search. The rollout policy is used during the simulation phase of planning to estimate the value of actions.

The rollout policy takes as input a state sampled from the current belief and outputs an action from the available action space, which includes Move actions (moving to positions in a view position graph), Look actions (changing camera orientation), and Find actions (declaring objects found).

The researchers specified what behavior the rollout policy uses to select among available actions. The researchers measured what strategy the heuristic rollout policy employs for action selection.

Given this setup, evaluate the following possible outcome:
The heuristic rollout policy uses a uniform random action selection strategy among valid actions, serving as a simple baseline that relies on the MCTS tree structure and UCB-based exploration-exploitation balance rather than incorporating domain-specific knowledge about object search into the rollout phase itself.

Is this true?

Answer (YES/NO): NO